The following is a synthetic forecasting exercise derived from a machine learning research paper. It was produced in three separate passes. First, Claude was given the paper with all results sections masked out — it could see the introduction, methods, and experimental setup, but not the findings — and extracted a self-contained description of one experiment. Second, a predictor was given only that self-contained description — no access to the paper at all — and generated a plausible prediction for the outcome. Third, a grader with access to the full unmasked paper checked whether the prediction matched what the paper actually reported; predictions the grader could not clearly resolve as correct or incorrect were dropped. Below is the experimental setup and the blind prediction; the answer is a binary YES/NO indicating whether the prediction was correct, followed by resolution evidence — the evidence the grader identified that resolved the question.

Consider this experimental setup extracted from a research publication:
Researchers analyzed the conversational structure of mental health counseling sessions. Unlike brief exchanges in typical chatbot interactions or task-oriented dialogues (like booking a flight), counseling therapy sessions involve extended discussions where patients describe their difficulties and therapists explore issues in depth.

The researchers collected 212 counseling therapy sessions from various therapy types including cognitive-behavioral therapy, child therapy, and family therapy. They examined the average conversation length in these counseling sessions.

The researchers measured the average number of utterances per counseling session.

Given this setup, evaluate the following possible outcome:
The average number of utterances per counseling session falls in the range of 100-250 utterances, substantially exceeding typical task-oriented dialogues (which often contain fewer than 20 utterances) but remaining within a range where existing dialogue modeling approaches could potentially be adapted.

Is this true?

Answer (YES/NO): NO